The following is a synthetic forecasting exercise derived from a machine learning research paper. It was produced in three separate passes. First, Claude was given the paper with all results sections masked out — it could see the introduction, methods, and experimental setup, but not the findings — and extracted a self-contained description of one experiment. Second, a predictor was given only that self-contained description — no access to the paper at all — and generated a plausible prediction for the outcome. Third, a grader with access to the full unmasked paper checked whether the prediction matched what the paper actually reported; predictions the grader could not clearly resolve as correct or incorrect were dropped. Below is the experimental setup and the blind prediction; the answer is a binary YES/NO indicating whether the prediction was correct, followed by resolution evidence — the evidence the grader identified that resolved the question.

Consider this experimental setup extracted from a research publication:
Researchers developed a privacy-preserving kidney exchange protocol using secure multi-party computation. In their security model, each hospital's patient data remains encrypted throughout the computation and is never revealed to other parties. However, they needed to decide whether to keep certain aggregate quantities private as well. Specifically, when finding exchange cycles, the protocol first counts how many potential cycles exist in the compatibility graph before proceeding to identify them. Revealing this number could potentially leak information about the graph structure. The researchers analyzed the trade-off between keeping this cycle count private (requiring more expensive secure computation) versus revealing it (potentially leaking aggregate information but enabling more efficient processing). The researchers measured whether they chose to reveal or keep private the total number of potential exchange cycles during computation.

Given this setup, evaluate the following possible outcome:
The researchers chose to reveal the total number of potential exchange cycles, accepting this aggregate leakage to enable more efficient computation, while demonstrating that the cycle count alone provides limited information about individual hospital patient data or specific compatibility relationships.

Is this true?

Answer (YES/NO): YES